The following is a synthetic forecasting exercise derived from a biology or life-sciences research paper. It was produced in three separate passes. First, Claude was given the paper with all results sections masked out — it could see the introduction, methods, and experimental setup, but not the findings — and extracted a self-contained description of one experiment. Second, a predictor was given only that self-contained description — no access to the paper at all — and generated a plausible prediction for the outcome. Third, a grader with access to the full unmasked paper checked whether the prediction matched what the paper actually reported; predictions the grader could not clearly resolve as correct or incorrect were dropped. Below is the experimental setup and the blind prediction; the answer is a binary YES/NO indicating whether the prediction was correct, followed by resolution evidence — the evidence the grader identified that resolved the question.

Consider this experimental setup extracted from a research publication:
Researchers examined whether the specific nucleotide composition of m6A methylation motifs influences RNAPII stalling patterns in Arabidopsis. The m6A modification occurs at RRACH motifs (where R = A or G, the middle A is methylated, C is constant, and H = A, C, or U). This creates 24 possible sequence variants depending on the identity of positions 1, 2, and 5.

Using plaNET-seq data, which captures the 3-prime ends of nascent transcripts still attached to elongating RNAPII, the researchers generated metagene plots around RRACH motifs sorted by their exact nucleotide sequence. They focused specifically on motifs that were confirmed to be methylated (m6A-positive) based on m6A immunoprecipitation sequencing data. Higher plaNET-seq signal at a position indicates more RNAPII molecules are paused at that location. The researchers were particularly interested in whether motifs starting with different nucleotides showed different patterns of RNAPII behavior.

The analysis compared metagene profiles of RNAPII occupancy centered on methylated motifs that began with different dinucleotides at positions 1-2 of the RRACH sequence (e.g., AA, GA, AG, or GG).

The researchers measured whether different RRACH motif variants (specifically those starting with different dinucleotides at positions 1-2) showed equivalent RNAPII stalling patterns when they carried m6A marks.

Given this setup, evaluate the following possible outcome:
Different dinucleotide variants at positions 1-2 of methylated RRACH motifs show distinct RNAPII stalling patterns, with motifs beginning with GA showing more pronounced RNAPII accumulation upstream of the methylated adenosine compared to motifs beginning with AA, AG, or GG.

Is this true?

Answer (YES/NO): NO